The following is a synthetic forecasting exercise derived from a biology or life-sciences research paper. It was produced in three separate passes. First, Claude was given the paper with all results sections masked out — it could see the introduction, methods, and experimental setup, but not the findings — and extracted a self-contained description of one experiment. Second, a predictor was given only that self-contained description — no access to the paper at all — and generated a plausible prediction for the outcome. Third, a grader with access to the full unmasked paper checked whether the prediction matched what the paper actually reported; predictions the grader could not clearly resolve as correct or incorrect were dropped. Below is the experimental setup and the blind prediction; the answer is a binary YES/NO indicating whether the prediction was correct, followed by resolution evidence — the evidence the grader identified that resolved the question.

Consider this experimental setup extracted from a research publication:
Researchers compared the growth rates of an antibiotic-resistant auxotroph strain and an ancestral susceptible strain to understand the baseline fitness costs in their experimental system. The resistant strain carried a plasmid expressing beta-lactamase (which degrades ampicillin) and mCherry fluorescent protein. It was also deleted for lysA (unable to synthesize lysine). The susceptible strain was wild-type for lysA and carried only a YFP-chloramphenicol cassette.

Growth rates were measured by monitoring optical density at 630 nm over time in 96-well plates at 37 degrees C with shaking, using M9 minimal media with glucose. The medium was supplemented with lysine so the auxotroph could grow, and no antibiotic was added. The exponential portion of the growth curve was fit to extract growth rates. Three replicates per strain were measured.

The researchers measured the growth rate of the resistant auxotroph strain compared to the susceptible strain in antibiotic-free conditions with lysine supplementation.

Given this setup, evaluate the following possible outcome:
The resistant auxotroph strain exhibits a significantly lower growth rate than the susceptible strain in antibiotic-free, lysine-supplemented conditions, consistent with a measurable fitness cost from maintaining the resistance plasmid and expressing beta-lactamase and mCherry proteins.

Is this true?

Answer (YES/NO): YES